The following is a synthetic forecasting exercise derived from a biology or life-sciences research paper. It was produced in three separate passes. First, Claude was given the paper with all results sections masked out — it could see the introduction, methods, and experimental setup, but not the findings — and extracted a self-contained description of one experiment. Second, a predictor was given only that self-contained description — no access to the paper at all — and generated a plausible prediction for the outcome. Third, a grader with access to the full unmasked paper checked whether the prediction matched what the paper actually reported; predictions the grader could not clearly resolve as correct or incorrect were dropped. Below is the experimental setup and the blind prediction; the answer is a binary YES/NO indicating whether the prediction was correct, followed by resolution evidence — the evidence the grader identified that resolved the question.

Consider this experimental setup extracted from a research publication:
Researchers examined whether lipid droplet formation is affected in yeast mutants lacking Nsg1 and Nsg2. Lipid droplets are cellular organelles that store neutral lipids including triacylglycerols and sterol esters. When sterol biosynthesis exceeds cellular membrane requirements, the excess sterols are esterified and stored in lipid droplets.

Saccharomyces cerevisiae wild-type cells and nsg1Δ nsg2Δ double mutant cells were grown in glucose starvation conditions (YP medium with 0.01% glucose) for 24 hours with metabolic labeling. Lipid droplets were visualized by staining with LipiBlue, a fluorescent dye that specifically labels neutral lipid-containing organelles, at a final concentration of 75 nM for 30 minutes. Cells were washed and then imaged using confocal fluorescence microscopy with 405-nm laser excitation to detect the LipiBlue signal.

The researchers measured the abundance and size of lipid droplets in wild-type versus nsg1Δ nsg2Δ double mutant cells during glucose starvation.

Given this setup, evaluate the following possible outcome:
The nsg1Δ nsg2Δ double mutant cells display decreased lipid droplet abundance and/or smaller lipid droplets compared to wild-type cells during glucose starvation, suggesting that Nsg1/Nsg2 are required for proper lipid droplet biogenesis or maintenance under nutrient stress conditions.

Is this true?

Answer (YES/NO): NO